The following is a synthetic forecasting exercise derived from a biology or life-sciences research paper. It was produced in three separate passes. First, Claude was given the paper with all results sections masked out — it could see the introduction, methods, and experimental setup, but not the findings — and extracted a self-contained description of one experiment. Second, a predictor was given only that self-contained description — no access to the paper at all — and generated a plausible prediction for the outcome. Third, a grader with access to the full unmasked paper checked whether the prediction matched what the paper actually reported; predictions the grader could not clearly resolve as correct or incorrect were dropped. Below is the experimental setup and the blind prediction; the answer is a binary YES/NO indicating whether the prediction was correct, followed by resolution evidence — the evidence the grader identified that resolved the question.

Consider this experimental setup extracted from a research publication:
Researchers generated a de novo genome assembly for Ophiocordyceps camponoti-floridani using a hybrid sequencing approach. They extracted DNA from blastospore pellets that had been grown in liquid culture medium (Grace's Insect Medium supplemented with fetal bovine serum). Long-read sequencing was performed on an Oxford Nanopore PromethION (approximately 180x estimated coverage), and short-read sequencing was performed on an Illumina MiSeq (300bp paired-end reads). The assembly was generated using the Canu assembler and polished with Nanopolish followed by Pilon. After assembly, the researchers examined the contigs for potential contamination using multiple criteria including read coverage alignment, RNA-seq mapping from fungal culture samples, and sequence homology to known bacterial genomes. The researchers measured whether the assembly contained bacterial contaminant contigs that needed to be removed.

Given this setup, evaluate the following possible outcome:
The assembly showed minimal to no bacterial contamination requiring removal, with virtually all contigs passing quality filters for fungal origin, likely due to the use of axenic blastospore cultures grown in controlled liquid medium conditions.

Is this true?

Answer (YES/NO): NO